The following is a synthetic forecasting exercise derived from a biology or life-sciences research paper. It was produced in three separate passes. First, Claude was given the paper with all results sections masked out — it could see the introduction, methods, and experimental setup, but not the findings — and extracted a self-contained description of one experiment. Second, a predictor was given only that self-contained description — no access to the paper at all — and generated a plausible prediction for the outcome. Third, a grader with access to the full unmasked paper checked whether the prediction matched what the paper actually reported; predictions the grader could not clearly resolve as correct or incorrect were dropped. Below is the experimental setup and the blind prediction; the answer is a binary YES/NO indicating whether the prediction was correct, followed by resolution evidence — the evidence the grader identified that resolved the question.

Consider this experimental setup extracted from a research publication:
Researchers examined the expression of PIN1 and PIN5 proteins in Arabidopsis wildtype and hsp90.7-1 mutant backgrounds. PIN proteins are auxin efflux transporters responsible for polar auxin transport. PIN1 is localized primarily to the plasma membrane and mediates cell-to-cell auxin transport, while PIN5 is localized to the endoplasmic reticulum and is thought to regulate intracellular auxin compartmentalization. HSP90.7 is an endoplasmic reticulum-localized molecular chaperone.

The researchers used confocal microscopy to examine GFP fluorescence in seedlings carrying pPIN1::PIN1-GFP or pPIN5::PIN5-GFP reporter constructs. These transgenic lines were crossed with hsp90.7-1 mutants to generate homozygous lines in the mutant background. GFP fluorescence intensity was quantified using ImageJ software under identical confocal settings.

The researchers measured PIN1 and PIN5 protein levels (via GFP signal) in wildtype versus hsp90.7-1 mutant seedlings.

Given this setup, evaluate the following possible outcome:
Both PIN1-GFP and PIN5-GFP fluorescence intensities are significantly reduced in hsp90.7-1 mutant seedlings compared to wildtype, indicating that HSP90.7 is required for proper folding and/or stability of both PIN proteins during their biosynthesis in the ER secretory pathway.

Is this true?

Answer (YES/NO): YES